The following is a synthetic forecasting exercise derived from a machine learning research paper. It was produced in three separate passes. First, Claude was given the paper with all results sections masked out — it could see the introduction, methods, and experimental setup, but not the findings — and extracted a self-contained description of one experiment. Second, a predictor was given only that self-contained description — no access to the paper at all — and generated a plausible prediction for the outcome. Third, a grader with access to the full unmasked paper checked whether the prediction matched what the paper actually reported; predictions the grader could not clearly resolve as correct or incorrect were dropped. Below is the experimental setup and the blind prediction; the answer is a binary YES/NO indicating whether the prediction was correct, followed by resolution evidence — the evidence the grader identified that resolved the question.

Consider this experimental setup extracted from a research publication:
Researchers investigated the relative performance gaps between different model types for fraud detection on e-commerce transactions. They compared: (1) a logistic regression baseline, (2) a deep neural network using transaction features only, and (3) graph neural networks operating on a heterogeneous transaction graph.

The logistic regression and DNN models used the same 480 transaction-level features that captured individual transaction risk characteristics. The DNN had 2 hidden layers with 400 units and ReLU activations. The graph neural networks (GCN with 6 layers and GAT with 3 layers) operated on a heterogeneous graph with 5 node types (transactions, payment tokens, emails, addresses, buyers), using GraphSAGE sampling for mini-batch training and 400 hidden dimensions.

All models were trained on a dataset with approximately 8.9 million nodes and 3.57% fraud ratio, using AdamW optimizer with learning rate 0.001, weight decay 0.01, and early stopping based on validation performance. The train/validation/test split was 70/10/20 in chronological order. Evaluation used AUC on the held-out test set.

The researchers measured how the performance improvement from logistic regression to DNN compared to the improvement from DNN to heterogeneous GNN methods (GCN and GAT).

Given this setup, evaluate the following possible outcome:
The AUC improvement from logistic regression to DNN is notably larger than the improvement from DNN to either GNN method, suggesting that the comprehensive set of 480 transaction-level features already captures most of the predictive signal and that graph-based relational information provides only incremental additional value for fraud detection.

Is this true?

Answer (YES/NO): YES